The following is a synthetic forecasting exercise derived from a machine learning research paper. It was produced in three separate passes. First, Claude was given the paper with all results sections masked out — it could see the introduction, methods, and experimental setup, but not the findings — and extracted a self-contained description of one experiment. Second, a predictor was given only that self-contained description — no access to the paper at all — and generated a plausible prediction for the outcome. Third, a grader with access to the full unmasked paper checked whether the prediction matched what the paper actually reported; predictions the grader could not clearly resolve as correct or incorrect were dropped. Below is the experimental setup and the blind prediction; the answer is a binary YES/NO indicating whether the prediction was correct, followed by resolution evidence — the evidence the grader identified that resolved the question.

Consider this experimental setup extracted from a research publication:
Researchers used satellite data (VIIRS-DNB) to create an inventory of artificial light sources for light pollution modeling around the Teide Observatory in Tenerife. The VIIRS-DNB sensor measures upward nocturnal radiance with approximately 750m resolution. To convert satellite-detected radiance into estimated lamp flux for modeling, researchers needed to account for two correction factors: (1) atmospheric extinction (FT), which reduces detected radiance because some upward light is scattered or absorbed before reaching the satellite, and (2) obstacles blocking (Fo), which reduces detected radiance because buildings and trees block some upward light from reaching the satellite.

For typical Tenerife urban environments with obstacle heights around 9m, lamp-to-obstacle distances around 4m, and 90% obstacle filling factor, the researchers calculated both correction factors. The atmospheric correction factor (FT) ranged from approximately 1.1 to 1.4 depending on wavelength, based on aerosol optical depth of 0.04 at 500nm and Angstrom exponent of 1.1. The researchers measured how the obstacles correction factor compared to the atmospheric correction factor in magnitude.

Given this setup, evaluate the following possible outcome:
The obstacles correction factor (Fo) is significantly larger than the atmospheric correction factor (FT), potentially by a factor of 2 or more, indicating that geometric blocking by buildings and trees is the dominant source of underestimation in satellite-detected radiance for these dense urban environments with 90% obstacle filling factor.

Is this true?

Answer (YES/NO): YES